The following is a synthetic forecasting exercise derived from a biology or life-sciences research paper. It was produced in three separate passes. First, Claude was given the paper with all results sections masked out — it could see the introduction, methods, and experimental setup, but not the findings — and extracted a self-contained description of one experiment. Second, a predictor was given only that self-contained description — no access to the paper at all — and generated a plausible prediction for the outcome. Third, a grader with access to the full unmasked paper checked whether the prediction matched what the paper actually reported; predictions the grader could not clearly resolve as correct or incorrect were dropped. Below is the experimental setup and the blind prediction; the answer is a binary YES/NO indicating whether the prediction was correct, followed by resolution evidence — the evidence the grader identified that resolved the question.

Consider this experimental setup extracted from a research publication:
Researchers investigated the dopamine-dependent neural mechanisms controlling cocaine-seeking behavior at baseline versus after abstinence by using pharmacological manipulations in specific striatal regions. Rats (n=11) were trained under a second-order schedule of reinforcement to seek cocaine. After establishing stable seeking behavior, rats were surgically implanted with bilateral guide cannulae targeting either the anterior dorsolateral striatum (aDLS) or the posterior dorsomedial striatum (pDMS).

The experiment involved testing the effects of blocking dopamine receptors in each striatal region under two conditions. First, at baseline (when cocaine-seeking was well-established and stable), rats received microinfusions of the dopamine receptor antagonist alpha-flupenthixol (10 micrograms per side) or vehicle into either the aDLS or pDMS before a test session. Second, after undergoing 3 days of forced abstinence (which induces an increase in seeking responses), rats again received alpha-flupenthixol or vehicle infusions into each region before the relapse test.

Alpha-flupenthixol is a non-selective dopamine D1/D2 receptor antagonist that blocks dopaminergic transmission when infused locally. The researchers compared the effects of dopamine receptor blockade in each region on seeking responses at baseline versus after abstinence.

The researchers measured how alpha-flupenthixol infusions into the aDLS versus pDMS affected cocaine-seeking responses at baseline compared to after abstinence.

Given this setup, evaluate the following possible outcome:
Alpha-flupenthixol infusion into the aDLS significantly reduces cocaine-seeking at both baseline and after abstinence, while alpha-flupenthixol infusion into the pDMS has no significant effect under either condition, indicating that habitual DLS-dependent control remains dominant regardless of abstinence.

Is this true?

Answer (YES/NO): NO